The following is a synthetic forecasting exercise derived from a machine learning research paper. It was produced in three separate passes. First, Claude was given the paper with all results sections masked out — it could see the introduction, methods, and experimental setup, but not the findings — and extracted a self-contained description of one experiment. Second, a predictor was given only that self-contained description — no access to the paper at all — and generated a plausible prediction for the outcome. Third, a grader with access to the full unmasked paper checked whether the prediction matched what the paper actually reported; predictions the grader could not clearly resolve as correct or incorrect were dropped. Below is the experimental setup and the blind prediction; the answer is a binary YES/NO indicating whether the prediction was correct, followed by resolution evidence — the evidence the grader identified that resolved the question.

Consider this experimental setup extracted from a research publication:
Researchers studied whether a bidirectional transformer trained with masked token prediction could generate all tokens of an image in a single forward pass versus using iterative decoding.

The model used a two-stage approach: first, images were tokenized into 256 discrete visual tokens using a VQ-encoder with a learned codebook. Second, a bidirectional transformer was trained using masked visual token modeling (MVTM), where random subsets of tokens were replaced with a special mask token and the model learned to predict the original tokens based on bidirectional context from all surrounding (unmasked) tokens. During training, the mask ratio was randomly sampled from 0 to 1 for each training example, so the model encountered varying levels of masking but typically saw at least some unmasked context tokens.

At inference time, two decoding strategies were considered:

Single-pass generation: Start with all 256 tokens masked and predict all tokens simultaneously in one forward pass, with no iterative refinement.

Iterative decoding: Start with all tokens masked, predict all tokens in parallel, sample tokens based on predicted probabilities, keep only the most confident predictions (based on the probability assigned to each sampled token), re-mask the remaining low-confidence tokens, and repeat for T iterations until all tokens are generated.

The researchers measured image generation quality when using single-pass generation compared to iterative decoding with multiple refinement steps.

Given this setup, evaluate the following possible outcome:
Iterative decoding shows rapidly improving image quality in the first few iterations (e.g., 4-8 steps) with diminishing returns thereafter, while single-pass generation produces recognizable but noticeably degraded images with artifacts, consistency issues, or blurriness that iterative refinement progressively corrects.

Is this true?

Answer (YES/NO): NO